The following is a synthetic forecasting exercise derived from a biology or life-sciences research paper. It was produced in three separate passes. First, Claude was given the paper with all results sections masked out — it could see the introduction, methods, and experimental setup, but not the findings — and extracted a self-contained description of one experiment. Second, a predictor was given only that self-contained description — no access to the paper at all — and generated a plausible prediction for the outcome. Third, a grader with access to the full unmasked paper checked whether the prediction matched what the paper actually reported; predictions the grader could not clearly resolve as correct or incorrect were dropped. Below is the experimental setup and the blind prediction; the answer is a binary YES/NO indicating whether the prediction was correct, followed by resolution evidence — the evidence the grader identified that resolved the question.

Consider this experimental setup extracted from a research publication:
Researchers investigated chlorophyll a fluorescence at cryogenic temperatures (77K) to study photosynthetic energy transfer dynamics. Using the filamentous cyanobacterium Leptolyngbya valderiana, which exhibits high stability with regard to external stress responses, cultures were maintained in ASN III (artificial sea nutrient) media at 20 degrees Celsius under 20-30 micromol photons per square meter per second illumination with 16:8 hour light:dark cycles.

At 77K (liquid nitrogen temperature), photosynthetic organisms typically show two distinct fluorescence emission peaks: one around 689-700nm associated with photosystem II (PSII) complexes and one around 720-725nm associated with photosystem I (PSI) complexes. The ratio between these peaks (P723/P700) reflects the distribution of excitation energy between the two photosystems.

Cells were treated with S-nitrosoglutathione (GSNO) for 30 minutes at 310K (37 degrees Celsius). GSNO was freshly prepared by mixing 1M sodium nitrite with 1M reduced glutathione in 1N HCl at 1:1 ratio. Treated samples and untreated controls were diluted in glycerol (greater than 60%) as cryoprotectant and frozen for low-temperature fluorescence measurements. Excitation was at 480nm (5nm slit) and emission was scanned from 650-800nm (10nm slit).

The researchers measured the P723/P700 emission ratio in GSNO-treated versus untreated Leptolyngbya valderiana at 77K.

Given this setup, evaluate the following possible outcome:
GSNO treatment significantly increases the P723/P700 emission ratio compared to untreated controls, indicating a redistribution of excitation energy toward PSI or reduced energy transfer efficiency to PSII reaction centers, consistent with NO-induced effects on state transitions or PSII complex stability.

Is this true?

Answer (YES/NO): YES